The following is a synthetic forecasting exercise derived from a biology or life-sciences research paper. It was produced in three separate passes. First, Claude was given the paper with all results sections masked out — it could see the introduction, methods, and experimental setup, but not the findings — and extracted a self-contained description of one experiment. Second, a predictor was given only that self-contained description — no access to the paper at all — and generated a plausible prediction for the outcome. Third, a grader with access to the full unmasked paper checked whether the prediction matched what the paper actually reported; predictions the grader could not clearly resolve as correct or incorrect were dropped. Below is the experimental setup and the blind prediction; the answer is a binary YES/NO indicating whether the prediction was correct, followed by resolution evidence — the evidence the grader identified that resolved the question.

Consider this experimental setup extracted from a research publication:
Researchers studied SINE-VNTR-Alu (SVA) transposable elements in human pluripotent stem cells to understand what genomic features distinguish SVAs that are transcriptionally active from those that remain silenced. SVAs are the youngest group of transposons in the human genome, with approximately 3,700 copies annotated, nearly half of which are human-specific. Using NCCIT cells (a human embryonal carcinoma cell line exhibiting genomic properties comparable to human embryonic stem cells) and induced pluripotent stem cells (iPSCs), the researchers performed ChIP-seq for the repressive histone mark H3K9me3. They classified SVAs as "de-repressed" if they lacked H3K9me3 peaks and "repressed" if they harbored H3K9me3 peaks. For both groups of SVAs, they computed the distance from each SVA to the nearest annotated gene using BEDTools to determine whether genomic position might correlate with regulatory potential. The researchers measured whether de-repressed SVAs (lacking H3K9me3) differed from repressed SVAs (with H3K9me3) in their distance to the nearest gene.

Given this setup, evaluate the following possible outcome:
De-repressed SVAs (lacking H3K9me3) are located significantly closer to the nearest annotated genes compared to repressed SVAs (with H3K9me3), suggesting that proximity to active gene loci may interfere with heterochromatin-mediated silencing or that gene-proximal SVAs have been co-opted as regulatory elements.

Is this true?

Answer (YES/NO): YES